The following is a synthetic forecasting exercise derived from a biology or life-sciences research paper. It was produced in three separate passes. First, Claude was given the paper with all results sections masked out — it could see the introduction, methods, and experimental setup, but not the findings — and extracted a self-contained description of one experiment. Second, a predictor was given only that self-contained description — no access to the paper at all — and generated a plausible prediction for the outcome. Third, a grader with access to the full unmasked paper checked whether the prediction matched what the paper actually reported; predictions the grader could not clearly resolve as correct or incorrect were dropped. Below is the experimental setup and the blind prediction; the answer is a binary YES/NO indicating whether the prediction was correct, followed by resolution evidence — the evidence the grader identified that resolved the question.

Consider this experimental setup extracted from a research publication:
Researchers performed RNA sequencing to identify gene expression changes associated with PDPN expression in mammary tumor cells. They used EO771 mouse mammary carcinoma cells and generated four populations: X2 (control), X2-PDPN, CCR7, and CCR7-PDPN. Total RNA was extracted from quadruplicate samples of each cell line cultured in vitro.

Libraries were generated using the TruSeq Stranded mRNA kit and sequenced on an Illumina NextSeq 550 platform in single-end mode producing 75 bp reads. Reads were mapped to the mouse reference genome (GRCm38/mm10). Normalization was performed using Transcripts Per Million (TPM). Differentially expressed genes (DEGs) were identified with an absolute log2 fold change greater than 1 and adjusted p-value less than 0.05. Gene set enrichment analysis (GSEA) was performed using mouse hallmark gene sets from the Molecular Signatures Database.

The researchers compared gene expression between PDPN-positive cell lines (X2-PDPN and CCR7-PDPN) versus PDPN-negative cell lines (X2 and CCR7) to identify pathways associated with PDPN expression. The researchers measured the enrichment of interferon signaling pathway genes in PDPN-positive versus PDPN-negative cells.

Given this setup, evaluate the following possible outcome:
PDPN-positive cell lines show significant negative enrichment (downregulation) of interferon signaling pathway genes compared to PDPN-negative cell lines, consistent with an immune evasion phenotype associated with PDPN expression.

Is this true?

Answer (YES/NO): YES